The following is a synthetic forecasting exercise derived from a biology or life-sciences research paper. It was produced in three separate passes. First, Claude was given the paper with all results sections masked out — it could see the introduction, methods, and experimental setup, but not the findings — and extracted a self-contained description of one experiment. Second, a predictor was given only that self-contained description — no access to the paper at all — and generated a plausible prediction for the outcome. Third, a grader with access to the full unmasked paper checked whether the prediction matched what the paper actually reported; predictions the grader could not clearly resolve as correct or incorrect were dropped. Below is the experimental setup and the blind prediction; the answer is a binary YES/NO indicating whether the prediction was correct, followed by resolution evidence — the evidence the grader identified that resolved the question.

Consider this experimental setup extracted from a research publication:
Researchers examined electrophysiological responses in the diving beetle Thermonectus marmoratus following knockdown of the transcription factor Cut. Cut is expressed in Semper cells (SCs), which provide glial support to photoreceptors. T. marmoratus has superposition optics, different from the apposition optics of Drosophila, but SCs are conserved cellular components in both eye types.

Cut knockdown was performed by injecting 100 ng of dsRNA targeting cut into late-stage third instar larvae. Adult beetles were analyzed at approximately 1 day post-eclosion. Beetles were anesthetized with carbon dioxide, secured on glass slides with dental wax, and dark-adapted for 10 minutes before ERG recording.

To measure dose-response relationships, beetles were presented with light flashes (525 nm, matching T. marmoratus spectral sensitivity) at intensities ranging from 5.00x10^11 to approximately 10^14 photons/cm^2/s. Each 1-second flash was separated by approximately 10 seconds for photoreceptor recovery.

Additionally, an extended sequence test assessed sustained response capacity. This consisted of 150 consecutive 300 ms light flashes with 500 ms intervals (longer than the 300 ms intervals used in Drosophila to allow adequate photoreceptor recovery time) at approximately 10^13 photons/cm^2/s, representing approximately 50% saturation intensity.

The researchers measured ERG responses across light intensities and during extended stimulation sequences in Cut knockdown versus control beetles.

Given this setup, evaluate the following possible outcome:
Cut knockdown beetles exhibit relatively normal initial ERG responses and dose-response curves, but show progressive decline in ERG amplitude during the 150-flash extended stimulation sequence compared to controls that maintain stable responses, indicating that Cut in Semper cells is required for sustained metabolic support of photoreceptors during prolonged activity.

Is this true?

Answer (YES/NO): NO